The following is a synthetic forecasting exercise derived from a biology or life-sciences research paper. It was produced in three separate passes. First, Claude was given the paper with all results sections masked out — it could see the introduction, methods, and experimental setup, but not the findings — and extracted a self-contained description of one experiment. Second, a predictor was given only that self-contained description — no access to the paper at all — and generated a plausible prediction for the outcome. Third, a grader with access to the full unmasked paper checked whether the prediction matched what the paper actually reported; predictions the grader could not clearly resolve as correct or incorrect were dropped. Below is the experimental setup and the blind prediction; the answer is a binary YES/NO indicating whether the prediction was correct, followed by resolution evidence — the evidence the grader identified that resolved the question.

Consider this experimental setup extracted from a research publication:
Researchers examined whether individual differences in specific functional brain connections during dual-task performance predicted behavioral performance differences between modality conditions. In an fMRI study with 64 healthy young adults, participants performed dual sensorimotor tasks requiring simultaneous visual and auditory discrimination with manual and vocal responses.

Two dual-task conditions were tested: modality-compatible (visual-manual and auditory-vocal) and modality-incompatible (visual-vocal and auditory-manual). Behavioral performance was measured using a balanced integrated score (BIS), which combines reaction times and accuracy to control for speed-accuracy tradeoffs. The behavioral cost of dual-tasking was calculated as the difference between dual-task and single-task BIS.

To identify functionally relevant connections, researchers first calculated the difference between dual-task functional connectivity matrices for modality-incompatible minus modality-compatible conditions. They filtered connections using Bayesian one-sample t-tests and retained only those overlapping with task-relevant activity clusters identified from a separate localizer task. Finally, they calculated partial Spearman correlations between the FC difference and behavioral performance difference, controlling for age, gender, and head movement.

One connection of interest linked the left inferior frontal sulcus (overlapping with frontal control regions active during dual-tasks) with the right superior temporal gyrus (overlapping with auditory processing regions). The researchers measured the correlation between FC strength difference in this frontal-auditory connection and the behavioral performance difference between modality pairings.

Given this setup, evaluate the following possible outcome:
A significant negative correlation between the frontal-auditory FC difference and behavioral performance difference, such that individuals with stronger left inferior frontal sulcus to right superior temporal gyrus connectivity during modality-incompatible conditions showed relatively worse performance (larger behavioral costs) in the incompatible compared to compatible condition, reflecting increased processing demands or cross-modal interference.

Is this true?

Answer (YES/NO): NO